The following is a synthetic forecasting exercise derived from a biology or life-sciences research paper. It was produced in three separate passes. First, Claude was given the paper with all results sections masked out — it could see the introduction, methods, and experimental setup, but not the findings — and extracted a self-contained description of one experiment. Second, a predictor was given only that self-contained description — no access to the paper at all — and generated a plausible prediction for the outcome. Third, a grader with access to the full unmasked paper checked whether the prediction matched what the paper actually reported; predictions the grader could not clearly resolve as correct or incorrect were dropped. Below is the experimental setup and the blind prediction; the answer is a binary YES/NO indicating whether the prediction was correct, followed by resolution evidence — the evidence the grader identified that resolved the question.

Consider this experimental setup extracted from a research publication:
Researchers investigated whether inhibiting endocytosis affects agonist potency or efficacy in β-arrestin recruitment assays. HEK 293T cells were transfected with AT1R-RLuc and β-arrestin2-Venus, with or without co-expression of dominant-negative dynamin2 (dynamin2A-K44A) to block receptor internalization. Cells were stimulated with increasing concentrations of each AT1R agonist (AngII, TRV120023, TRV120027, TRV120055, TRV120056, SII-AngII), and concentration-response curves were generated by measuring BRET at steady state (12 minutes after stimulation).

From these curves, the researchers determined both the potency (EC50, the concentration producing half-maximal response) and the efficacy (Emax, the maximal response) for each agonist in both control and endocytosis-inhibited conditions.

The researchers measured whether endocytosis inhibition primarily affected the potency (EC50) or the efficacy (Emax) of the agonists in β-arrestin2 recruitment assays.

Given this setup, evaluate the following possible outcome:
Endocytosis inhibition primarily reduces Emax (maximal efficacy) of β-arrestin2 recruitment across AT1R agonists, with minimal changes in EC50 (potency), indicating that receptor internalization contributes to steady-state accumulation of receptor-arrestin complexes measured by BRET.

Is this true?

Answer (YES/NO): NO